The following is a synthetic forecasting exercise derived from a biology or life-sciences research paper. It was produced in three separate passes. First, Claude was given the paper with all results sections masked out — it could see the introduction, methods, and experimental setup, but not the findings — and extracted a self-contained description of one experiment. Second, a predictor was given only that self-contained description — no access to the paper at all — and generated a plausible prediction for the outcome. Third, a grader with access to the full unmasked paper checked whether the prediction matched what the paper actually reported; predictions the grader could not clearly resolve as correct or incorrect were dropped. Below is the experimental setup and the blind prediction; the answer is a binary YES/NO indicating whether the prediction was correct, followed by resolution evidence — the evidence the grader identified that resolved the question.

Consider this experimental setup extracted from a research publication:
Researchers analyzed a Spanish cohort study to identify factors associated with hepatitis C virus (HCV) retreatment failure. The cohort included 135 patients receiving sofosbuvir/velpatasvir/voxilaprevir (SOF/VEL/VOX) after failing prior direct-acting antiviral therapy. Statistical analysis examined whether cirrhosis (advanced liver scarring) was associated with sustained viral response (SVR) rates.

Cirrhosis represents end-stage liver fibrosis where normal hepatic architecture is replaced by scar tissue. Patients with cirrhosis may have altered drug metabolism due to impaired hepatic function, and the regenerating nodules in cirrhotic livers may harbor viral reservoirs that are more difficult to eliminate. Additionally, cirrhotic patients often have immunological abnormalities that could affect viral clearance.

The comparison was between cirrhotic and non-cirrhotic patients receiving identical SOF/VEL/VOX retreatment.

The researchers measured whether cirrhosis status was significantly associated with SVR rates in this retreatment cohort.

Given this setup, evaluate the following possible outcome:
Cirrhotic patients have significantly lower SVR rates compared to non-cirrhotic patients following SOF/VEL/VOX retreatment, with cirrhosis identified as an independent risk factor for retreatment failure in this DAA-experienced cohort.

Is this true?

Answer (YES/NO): NO